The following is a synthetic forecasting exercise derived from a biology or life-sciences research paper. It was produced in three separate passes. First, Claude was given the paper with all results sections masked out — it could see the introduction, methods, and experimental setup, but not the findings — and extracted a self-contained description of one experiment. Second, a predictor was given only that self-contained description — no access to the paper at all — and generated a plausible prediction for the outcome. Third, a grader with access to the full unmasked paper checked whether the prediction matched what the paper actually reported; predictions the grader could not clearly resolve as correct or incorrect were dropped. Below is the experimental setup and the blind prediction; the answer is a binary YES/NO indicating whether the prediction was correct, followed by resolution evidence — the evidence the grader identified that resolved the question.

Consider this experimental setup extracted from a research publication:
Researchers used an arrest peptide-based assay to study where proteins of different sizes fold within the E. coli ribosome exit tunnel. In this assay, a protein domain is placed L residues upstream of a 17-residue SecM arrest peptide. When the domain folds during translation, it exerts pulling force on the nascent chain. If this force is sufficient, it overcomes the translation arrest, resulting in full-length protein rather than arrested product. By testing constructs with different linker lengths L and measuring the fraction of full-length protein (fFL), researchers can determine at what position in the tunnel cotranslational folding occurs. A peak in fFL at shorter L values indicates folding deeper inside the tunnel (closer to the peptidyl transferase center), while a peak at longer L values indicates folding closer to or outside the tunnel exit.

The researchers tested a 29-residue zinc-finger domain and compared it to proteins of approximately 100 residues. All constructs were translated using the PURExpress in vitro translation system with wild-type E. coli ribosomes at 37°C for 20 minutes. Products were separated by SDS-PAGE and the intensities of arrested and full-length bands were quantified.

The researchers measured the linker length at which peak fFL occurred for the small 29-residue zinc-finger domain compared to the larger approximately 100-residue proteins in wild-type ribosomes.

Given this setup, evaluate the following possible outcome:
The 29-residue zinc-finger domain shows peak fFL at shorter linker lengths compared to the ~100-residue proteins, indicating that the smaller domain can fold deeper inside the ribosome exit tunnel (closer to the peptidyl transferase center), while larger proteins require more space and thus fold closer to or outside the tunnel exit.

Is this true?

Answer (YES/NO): YES